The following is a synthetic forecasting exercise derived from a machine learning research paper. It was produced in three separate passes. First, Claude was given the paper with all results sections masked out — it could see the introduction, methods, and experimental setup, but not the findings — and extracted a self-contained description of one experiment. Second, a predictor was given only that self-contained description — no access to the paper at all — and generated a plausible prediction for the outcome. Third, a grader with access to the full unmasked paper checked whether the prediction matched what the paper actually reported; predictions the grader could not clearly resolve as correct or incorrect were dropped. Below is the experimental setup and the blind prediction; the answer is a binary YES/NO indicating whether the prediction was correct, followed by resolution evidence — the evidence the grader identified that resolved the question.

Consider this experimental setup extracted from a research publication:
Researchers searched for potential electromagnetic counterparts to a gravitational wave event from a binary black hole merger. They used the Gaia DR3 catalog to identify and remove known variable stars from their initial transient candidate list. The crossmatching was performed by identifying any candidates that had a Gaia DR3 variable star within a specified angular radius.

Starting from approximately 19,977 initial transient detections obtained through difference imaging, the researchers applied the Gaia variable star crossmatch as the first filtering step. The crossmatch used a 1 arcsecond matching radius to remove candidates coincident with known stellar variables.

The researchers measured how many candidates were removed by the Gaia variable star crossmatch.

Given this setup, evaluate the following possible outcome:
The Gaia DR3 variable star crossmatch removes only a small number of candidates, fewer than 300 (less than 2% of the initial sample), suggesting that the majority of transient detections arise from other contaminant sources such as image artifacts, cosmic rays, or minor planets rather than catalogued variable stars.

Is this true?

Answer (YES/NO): NO